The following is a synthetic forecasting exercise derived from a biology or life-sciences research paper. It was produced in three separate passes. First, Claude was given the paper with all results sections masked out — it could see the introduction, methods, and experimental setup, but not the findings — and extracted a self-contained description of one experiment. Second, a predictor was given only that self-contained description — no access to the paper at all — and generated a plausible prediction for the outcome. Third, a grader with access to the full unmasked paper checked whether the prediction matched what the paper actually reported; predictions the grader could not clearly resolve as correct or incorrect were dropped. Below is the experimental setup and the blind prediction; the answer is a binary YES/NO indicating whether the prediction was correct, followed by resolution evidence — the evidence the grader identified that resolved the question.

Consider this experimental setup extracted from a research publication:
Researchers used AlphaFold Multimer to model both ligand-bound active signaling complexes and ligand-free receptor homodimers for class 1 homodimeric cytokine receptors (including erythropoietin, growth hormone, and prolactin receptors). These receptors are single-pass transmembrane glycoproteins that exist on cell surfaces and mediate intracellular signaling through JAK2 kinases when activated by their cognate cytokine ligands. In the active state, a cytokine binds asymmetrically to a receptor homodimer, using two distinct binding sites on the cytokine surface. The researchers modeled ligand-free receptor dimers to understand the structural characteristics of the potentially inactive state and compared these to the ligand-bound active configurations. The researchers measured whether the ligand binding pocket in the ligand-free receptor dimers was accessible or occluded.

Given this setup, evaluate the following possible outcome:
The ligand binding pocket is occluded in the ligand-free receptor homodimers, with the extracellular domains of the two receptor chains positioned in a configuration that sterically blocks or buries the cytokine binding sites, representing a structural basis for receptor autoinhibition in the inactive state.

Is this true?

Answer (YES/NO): YES